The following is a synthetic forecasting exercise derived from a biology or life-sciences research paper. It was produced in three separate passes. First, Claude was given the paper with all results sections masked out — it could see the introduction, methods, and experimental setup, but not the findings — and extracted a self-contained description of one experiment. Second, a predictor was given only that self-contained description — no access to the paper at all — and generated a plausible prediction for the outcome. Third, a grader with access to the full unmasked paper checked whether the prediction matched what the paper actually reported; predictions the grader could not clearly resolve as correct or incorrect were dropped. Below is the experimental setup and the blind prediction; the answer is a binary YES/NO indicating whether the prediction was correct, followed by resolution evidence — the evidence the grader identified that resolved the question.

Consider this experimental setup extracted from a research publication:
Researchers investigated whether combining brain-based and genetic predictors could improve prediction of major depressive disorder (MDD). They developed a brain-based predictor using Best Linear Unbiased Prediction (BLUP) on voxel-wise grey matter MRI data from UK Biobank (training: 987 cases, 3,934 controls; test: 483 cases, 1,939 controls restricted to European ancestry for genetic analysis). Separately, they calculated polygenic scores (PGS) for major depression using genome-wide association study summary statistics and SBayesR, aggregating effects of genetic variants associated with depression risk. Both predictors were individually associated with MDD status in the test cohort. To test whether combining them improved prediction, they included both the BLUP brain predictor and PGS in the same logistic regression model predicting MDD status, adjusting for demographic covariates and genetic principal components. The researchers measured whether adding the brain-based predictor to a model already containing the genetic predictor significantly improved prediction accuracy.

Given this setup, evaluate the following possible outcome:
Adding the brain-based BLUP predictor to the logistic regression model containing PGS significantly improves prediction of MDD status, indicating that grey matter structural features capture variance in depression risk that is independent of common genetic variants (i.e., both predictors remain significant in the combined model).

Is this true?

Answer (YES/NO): YES